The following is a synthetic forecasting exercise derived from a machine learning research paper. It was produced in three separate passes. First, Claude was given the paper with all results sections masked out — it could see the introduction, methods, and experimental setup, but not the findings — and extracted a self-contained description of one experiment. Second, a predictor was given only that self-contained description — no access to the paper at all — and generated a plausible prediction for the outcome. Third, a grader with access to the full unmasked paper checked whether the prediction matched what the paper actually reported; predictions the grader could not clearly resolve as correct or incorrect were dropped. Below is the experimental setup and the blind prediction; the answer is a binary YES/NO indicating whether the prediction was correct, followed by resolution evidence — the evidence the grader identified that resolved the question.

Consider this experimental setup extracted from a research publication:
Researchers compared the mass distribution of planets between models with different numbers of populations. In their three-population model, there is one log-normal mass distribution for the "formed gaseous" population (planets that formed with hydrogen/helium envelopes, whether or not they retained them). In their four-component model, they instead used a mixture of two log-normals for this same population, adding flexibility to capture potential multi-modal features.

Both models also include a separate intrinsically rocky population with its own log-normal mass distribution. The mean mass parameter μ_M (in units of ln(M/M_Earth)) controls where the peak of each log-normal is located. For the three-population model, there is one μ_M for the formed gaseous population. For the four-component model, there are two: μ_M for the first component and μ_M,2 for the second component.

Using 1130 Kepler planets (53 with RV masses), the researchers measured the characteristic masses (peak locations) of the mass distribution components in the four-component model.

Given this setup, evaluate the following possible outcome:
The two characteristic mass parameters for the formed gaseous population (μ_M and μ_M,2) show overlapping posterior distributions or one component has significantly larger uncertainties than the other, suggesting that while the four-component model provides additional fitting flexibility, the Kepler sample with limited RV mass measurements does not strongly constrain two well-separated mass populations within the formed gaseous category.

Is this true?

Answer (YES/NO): YES